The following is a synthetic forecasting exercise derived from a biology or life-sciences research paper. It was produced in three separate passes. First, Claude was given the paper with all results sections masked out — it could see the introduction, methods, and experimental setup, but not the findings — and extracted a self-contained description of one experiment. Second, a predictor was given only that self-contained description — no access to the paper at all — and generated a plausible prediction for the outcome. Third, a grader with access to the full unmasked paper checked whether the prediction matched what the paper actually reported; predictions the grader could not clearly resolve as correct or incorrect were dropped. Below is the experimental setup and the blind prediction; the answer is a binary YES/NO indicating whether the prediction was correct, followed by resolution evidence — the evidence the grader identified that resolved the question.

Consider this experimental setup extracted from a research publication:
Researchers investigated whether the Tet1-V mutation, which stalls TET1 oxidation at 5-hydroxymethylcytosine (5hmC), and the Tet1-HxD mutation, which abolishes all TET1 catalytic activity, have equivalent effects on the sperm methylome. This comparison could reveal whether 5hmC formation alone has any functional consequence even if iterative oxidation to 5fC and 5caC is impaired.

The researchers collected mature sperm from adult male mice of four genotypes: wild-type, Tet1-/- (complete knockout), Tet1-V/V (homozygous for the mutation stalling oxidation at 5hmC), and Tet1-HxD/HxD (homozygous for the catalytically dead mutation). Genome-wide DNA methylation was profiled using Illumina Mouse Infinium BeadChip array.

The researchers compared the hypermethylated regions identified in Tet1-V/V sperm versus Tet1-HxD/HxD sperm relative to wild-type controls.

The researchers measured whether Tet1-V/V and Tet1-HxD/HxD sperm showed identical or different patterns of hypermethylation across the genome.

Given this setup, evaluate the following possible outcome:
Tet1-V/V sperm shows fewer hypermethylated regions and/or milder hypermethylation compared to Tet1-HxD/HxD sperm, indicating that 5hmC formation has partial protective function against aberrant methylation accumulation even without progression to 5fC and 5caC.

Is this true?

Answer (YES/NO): NO